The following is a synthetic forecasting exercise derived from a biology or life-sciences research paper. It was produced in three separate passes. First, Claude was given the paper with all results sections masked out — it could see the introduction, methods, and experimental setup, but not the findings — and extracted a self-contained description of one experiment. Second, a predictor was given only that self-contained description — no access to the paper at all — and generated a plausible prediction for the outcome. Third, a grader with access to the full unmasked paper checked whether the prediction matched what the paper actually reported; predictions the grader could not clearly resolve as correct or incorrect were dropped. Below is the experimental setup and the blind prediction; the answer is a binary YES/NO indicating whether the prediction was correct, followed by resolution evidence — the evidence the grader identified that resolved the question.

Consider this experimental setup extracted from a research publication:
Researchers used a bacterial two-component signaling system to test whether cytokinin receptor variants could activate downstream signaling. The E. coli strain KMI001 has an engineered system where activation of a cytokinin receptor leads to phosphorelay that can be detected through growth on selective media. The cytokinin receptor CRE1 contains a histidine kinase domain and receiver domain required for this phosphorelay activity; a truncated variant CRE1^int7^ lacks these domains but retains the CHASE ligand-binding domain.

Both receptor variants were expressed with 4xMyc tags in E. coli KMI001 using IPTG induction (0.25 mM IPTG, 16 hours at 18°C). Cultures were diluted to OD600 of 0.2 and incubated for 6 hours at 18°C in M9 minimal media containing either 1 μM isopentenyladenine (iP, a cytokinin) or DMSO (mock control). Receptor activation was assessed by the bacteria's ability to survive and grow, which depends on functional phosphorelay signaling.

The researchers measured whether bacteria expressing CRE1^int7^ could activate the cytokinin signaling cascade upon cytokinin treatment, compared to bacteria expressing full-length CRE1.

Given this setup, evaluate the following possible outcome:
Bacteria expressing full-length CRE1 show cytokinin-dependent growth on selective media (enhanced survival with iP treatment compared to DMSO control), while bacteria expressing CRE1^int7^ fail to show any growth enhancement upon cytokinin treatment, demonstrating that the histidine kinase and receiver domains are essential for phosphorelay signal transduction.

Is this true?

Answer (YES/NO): YES